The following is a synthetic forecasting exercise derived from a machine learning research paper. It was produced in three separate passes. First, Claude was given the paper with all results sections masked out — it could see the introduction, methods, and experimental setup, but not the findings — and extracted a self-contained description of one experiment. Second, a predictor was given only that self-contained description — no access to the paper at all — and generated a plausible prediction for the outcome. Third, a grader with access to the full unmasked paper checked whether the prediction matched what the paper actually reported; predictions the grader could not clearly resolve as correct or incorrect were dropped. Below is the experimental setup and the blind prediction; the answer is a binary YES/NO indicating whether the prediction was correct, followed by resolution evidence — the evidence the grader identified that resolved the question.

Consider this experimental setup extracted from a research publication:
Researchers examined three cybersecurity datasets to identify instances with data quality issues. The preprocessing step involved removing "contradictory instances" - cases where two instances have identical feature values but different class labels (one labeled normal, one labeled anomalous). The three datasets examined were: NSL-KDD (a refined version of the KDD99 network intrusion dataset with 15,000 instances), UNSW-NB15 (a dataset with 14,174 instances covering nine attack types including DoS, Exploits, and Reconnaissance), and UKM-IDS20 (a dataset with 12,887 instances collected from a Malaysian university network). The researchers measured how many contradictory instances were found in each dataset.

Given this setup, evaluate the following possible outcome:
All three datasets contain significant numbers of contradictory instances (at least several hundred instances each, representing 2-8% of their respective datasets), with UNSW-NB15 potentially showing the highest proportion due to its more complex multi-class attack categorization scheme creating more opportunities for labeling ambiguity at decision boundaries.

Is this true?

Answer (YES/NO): NO